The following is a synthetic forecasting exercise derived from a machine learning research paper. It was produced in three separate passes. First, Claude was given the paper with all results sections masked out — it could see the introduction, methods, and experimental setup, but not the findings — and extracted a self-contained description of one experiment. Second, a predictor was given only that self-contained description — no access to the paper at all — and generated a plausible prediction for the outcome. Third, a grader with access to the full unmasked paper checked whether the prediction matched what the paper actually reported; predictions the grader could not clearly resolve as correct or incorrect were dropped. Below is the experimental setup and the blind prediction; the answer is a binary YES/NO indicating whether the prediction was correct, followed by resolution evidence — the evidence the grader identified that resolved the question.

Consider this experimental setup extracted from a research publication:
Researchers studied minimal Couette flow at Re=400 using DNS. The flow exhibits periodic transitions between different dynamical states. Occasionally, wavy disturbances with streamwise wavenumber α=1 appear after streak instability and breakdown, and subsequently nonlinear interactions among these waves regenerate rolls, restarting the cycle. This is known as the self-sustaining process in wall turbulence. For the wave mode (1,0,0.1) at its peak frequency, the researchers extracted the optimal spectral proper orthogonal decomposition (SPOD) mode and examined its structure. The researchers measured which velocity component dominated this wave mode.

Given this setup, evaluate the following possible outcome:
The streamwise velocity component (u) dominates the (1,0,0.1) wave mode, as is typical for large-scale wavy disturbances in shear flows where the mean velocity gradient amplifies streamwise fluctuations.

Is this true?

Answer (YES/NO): NO